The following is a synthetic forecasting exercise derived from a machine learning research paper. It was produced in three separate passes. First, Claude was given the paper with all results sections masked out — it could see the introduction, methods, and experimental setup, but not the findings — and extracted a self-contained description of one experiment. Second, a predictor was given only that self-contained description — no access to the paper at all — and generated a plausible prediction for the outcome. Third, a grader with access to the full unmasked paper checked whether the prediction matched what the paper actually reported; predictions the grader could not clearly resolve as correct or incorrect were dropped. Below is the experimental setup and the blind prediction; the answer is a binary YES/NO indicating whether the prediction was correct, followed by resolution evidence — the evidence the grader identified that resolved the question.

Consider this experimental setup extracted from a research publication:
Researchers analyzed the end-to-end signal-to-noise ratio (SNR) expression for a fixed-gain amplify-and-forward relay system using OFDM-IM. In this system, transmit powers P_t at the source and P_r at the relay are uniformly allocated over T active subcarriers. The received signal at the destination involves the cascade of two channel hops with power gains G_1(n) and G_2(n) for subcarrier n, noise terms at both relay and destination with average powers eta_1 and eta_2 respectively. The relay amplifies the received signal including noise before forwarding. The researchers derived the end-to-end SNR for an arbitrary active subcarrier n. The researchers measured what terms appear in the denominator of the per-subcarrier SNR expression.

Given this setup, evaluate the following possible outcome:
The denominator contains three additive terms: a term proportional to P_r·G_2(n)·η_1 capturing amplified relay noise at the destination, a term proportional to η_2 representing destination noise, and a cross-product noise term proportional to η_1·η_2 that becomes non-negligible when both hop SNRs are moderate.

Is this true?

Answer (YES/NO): NO